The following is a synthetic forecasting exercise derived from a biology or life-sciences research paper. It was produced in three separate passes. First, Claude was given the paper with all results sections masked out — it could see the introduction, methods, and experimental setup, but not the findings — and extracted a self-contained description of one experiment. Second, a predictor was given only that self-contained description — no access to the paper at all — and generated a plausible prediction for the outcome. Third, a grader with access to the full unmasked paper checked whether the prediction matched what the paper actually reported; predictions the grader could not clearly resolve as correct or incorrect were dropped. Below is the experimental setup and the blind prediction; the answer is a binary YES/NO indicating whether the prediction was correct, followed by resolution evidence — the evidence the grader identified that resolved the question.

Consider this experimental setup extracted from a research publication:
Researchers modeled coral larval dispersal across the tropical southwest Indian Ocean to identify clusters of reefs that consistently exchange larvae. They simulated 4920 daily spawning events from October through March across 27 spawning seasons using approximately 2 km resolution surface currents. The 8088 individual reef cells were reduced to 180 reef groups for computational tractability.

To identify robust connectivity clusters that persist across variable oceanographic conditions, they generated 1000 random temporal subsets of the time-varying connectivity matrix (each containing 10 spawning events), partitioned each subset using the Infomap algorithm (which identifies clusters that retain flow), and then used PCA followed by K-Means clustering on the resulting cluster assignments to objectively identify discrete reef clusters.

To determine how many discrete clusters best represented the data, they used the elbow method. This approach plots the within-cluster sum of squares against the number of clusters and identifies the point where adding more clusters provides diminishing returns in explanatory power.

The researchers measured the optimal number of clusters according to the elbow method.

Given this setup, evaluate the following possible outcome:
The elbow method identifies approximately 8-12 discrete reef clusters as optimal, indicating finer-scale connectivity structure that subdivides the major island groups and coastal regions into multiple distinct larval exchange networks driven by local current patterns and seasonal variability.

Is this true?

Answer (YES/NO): NO